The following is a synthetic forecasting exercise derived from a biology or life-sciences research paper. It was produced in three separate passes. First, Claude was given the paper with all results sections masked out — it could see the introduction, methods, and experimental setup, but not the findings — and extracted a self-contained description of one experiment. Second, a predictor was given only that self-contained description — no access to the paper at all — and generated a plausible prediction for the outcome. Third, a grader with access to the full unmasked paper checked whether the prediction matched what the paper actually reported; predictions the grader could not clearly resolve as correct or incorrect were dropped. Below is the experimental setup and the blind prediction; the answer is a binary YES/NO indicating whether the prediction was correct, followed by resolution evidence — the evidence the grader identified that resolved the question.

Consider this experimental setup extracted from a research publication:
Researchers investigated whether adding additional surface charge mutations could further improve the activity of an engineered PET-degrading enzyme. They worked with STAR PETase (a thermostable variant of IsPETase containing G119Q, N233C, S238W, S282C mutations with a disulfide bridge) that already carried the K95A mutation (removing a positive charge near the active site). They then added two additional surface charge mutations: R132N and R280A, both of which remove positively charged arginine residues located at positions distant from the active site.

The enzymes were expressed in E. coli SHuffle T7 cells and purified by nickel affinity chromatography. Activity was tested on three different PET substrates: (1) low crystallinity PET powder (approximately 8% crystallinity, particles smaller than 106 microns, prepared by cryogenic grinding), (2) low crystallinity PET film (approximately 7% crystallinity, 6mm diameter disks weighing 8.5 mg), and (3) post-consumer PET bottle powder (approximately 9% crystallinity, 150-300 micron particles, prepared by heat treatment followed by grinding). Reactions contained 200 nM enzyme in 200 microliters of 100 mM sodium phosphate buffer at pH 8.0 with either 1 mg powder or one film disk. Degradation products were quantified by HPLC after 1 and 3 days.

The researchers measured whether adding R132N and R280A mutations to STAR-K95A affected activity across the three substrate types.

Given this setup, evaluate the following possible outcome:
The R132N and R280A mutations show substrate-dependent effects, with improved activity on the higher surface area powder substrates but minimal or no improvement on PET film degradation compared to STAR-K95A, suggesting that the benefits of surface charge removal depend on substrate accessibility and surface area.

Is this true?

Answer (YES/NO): NO